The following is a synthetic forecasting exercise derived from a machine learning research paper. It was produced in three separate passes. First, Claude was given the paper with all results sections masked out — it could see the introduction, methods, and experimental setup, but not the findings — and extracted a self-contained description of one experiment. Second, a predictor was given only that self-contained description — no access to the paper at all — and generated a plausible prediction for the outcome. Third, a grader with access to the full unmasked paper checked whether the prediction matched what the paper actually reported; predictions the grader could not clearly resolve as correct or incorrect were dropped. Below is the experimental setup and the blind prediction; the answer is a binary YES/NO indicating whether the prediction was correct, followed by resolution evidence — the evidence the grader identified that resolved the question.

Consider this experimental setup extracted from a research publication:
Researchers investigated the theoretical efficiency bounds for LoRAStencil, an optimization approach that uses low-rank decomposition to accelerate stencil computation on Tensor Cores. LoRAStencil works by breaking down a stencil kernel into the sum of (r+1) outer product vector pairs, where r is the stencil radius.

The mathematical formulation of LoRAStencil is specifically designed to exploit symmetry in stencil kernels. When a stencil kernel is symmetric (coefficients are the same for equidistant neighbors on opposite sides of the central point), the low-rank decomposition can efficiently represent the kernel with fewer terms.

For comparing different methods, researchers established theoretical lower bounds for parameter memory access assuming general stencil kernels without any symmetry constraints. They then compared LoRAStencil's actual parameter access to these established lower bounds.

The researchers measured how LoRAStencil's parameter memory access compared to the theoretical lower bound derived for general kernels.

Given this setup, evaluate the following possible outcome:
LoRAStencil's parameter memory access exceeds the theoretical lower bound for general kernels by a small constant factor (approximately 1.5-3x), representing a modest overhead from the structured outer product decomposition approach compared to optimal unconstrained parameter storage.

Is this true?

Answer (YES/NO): NO